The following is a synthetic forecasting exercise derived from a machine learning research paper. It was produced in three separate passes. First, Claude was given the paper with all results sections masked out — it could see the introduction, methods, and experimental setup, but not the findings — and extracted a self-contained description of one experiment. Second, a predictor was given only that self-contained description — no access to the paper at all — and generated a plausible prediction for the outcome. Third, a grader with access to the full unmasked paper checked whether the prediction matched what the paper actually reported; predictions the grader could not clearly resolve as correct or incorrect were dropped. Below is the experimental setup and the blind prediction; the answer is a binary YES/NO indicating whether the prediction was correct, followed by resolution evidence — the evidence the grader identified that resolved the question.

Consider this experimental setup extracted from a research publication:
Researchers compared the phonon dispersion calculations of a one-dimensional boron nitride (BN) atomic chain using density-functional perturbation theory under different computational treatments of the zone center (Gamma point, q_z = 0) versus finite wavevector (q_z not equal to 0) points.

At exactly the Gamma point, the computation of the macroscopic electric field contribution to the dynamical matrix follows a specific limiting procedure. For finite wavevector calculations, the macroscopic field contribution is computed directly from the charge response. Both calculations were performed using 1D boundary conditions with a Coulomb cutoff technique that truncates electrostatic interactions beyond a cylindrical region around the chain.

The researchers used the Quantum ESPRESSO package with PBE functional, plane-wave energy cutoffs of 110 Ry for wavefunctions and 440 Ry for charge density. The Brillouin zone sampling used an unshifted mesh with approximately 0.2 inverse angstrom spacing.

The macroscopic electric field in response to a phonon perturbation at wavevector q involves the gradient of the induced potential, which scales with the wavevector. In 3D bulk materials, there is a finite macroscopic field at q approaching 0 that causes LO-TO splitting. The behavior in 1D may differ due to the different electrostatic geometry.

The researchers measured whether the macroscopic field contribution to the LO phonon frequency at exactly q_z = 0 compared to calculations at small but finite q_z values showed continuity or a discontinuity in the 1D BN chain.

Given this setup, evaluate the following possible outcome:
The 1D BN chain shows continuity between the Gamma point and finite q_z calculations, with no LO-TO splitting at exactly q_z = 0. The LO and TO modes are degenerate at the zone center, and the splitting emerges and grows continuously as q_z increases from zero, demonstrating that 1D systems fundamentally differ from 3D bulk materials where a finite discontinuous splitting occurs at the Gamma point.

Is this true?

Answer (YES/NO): NO